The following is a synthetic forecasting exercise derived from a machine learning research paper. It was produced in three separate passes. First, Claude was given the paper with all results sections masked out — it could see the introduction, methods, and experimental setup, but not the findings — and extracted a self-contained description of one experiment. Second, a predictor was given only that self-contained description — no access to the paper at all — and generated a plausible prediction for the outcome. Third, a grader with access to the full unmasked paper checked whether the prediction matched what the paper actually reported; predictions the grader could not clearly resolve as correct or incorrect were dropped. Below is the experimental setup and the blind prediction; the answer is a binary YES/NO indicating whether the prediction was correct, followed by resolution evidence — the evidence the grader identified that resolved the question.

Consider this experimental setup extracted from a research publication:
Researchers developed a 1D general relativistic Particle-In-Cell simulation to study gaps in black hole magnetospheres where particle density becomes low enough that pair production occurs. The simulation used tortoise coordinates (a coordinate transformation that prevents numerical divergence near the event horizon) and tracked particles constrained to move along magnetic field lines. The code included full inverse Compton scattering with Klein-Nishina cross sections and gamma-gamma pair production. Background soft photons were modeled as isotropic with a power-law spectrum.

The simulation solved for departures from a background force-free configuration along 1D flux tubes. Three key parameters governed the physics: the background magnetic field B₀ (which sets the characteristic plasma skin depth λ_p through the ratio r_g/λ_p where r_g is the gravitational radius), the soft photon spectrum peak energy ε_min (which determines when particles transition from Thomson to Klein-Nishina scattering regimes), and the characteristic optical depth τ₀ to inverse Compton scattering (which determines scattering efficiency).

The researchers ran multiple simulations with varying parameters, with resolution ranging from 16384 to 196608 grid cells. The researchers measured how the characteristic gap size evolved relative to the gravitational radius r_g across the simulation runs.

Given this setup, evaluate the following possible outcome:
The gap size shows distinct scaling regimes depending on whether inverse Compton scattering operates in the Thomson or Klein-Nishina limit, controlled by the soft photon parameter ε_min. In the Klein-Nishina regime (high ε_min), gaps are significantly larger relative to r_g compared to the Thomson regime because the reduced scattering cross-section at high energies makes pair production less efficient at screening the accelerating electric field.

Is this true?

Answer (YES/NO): NO